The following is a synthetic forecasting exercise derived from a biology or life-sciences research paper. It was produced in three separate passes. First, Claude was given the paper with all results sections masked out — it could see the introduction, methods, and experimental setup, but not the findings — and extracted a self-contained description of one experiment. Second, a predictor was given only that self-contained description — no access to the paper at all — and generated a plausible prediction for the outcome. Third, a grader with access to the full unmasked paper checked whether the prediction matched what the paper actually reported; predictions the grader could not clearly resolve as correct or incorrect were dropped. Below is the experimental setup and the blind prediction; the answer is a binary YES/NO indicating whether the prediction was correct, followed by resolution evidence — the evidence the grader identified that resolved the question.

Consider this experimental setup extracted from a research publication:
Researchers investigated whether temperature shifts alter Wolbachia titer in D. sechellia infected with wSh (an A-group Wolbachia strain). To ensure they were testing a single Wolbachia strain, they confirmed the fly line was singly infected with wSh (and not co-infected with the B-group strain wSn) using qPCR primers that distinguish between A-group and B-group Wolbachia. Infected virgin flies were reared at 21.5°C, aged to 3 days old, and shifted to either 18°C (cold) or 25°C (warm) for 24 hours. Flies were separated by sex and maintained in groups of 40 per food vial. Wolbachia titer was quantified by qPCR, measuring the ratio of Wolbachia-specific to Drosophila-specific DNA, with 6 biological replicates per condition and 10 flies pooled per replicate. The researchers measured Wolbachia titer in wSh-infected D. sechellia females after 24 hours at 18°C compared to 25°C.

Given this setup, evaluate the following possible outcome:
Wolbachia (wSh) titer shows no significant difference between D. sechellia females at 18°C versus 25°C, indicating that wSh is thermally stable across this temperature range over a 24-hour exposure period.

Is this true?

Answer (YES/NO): YES